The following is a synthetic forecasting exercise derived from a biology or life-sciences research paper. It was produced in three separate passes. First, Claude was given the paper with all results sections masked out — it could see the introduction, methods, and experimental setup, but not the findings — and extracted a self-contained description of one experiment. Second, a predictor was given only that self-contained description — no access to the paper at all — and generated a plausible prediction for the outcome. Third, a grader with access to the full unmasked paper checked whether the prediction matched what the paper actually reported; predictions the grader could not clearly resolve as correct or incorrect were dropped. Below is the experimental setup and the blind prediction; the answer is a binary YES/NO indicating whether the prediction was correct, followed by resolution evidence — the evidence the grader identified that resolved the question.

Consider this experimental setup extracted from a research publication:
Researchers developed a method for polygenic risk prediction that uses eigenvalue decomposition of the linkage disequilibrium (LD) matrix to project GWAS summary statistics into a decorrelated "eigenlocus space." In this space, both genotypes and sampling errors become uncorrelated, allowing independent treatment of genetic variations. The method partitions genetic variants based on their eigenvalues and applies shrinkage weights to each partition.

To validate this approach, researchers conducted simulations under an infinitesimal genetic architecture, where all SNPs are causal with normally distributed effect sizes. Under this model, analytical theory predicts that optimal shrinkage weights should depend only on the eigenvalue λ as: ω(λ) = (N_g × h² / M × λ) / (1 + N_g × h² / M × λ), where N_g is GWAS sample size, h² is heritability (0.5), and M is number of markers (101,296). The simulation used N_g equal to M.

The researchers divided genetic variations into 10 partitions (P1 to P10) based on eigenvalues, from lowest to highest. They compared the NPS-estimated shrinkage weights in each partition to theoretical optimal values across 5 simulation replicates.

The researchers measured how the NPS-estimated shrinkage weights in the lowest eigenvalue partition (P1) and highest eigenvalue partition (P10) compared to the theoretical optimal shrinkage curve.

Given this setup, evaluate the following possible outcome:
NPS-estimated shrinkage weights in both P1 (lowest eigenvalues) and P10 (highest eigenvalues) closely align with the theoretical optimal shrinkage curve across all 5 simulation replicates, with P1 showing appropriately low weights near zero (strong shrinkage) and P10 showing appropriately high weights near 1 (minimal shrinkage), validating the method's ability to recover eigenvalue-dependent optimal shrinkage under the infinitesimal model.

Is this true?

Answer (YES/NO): NO